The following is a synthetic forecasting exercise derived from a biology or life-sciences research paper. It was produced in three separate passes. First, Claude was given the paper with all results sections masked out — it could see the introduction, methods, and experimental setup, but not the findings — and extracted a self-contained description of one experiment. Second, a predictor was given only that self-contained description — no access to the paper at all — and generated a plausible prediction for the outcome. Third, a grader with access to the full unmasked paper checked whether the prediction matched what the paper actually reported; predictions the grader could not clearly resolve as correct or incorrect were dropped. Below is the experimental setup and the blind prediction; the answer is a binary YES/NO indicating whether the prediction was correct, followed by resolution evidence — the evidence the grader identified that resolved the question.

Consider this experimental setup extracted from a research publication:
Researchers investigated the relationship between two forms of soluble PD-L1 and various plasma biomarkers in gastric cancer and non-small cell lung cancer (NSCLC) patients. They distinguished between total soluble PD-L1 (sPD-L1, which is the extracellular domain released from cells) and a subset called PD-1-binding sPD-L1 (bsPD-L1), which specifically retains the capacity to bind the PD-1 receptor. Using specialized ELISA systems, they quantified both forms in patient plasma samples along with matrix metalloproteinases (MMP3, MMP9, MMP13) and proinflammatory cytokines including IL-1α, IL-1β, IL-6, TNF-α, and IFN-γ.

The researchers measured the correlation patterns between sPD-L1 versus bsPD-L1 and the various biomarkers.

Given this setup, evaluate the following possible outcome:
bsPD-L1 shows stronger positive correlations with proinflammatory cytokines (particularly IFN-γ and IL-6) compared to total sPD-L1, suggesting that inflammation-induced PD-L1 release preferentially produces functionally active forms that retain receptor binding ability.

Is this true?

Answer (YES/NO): NO